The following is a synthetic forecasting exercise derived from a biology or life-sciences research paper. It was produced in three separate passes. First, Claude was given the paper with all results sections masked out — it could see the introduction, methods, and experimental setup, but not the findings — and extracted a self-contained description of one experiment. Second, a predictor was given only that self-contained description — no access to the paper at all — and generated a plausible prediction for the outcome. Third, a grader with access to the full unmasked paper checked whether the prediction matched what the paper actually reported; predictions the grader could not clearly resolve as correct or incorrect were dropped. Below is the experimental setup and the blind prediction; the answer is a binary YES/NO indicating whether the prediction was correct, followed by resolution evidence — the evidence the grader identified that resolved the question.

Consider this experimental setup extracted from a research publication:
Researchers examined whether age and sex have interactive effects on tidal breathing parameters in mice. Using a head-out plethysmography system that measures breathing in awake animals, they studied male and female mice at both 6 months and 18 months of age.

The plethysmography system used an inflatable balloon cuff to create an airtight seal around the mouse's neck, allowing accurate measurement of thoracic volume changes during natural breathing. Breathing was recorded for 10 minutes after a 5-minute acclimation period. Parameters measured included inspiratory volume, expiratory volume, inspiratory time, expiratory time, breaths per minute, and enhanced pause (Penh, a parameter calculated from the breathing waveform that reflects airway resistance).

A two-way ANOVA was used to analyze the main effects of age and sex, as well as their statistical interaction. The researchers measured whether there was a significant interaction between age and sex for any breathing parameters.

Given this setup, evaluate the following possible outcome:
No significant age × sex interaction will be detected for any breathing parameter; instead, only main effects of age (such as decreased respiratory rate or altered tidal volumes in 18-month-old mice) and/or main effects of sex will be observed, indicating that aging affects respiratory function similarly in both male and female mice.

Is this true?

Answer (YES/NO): NO